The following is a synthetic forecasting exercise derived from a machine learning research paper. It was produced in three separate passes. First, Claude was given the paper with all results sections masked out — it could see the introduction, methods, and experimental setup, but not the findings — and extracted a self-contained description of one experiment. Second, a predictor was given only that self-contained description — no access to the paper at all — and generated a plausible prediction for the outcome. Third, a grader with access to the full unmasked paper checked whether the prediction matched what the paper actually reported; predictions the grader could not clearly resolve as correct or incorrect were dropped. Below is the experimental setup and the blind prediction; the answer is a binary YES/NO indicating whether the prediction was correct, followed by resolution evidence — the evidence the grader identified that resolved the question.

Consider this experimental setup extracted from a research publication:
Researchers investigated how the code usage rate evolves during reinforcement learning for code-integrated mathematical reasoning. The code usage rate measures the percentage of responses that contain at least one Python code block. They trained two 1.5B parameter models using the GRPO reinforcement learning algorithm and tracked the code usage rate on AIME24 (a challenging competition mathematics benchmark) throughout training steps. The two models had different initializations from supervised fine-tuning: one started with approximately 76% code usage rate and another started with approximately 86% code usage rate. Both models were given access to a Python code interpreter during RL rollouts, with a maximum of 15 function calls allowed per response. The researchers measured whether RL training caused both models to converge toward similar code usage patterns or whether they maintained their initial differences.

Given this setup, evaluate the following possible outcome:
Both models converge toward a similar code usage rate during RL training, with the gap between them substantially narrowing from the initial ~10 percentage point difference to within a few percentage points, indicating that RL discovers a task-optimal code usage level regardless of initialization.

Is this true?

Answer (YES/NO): NO